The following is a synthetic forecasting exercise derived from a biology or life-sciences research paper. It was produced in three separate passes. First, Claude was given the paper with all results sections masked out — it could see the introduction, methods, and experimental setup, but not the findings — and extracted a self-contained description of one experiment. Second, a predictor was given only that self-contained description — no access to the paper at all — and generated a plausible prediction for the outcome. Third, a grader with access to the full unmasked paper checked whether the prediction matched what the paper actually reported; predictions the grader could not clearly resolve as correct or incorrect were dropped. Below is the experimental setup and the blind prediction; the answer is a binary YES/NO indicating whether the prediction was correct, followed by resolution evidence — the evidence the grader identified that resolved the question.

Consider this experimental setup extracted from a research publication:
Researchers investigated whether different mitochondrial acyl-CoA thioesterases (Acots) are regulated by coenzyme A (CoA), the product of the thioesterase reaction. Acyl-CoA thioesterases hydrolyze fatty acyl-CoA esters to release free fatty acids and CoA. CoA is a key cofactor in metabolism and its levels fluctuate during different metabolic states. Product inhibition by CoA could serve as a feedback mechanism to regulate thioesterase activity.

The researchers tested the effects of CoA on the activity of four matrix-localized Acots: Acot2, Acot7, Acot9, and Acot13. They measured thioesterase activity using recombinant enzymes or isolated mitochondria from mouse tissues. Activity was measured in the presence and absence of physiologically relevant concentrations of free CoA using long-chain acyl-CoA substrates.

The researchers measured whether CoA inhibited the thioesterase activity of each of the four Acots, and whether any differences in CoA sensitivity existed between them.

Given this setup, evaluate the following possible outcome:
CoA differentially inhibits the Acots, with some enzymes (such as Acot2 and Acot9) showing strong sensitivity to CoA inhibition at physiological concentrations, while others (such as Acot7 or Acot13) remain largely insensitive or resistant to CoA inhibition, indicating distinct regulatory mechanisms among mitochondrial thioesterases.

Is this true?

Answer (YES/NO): NO